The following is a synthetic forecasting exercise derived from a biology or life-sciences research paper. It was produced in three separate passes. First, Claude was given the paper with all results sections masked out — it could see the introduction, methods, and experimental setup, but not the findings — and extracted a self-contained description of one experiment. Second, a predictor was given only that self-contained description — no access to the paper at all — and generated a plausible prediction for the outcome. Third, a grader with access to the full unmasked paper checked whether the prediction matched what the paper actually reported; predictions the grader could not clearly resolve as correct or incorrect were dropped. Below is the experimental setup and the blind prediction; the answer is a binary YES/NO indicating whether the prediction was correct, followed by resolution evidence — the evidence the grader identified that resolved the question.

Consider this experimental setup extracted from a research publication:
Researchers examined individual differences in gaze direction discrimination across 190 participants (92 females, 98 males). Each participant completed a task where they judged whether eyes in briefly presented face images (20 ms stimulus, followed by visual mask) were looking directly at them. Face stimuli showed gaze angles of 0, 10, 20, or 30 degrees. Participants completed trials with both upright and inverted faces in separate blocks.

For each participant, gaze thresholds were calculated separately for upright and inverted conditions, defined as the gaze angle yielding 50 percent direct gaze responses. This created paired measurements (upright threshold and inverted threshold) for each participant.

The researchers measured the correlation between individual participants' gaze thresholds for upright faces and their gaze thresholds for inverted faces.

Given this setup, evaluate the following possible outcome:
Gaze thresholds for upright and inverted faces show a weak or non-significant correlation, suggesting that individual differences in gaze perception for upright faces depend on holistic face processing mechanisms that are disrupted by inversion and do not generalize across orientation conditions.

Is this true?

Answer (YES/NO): NO